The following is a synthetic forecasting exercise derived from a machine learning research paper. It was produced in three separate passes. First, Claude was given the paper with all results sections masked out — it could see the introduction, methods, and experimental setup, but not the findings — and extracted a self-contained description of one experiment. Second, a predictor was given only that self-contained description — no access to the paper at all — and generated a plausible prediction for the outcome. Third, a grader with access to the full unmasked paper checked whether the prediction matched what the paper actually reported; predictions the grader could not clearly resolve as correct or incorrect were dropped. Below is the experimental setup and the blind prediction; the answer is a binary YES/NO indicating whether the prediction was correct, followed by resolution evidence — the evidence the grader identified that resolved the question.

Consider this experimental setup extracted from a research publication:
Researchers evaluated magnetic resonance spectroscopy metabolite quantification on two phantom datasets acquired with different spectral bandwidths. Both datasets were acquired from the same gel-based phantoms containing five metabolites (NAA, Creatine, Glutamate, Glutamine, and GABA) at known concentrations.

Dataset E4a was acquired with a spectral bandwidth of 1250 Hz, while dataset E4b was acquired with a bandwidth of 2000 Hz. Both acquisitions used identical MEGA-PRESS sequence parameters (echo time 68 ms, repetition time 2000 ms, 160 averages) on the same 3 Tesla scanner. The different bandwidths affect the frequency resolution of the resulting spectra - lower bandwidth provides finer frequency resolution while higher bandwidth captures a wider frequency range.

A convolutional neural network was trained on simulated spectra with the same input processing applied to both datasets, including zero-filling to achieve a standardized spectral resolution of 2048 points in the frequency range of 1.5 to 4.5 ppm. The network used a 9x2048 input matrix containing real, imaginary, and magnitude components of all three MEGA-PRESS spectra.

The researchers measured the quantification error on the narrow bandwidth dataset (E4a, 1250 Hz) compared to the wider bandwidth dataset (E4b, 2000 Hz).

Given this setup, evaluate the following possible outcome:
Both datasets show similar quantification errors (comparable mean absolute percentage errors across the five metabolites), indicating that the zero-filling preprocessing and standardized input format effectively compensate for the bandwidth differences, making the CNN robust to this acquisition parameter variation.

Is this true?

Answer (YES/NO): NO